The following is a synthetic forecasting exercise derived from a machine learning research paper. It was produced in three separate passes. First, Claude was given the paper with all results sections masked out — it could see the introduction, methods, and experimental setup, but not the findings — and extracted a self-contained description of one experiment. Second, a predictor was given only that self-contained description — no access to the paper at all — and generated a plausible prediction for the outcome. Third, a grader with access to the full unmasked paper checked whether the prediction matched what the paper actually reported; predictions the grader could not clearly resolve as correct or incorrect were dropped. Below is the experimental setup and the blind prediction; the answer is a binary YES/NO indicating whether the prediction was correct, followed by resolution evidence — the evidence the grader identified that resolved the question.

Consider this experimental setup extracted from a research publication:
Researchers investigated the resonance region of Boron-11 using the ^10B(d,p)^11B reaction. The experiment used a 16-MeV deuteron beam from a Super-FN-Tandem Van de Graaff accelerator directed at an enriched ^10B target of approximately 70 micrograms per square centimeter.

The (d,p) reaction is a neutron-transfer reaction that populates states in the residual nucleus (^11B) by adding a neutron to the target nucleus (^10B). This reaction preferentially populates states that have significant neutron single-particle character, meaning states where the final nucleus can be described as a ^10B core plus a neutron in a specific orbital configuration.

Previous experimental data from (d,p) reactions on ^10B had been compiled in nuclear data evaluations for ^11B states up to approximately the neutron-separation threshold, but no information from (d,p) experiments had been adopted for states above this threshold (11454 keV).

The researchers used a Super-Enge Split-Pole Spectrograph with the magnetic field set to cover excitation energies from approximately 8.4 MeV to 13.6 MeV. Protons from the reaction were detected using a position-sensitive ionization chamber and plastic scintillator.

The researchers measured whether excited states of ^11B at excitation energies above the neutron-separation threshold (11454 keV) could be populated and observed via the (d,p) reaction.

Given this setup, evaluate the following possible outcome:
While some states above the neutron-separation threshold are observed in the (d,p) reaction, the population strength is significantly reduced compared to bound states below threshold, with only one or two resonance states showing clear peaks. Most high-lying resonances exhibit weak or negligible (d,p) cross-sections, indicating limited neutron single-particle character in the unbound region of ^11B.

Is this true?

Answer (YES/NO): NO